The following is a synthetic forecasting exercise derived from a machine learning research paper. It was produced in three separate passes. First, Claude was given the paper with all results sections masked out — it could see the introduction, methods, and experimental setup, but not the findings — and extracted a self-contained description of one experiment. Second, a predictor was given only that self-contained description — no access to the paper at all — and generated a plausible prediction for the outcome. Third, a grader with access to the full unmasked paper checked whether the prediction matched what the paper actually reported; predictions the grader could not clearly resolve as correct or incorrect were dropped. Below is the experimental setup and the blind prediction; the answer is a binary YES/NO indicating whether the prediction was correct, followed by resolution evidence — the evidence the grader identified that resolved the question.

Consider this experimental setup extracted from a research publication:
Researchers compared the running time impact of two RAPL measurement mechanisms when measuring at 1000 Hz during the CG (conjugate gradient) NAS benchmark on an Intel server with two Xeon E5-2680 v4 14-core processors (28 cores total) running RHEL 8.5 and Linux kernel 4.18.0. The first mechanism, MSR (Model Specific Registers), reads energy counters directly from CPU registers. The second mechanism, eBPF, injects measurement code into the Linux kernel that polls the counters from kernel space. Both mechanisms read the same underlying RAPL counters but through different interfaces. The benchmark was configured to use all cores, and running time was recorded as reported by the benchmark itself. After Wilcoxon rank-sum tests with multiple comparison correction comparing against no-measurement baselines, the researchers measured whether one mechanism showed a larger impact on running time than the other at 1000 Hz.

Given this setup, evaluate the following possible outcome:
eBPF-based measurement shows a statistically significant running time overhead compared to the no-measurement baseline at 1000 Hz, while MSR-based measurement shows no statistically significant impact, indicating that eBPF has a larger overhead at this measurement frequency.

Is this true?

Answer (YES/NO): NO